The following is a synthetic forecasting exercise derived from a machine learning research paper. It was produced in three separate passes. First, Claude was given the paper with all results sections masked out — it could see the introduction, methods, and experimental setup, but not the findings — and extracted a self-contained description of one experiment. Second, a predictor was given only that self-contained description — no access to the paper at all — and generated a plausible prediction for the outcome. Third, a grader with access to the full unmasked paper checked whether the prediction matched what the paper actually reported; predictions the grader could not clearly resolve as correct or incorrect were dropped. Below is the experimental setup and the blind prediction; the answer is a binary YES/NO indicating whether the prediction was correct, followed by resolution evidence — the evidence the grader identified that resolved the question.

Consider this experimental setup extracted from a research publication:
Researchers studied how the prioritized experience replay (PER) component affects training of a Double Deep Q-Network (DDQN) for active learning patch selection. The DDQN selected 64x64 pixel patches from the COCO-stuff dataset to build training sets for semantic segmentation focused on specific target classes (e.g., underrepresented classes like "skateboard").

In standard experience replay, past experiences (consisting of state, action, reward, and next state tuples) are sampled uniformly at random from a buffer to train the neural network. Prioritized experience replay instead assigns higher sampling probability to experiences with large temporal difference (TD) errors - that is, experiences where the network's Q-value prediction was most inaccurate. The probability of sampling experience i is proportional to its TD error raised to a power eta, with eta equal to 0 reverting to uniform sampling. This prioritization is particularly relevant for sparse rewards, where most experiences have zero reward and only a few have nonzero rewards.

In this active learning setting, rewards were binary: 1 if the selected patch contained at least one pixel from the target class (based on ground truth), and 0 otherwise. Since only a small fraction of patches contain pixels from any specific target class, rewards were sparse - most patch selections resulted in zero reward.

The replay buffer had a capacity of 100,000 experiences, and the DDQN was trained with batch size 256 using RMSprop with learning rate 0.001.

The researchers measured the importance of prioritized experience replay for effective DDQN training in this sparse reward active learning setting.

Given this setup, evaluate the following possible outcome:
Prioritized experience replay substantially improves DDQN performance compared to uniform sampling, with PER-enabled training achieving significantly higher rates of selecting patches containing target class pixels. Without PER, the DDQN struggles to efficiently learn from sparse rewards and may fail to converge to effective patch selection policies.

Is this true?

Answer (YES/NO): YES